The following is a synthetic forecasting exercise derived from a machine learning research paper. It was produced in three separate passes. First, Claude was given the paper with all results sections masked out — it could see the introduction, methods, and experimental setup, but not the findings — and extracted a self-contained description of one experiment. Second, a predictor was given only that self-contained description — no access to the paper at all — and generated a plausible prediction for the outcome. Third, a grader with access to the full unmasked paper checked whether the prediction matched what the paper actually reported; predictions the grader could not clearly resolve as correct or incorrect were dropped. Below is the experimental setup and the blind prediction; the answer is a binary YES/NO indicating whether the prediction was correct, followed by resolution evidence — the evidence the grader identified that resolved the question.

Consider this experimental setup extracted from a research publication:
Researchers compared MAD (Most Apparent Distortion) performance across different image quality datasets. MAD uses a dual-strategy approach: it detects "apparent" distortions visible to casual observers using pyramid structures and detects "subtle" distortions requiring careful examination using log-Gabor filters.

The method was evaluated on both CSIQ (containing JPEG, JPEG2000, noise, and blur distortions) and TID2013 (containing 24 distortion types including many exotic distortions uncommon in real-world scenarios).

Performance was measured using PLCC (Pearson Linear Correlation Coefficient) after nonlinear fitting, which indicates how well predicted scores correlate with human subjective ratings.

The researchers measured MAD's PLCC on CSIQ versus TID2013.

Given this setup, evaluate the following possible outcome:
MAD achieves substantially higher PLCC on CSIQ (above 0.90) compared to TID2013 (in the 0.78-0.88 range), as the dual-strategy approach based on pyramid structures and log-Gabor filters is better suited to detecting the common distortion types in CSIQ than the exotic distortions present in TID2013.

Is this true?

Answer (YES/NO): YES